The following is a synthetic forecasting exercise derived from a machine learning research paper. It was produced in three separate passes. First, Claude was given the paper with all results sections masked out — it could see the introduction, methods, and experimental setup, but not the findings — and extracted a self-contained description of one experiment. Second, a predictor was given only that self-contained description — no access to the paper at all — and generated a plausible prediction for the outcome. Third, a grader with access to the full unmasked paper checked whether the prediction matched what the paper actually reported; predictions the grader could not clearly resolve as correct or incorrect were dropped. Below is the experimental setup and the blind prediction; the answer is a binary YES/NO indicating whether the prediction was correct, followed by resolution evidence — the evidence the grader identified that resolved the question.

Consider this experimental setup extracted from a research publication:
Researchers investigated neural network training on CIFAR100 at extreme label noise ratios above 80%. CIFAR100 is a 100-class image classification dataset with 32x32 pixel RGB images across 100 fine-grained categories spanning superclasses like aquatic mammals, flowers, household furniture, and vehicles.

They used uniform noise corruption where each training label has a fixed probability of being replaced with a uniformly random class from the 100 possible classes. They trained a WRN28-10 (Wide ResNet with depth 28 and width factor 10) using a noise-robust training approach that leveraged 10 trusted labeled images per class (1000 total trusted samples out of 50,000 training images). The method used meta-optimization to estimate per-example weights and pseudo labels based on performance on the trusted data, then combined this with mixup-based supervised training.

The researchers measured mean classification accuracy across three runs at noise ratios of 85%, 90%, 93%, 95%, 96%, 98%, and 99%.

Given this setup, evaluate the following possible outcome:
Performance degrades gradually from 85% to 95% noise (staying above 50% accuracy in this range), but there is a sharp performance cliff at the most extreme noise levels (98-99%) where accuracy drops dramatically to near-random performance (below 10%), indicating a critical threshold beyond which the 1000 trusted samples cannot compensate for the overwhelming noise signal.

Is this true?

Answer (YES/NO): NO